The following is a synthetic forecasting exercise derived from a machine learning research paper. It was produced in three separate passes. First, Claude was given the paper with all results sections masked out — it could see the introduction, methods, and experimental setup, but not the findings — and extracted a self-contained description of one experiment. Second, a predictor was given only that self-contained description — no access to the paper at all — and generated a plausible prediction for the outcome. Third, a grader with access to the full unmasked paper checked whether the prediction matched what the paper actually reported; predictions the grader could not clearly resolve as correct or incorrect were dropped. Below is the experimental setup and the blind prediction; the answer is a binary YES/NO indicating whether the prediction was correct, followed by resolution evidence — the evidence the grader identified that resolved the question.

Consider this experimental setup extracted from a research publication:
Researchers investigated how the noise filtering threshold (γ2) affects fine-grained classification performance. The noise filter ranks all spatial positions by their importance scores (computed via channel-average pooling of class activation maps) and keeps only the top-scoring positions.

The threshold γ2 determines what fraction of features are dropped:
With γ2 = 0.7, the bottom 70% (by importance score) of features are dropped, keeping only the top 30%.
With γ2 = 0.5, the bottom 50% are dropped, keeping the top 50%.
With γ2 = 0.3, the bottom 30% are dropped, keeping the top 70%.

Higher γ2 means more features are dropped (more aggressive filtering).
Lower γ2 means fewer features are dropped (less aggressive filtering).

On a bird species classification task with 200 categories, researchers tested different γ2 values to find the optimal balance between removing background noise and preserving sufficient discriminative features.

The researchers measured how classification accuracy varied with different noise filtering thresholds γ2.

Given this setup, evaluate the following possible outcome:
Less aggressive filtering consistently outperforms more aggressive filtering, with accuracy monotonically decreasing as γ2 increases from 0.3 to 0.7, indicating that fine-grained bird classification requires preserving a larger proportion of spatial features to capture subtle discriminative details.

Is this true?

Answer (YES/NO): NO